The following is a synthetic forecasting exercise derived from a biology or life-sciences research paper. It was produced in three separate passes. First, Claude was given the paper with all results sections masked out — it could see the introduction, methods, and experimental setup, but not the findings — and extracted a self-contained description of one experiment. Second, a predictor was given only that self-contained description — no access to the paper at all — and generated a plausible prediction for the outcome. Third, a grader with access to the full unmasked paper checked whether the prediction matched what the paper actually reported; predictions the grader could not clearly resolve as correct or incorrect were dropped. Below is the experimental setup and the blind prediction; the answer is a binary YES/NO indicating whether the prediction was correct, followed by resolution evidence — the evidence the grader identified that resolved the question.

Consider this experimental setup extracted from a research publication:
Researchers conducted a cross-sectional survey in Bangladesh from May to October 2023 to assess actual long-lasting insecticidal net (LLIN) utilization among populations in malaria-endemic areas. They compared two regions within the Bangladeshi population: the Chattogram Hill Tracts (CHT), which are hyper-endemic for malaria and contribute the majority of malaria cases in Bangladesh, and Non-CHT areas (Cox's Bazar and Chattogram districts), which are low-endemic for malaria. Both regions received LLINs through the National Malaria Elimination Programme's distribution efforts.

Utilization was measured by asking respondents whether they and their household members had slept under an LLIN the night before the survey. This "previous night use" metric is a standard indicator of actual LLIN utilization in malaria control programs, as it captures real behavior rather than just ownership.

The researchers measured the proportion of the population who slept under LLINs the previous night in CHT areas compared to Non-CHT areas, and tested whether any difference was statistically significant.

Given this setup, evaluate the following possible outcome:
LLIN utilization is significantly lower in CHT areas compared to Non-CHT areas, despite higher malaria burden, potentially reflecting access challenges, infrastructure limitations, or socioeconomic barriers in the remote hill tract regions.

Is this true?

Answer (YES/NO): NO